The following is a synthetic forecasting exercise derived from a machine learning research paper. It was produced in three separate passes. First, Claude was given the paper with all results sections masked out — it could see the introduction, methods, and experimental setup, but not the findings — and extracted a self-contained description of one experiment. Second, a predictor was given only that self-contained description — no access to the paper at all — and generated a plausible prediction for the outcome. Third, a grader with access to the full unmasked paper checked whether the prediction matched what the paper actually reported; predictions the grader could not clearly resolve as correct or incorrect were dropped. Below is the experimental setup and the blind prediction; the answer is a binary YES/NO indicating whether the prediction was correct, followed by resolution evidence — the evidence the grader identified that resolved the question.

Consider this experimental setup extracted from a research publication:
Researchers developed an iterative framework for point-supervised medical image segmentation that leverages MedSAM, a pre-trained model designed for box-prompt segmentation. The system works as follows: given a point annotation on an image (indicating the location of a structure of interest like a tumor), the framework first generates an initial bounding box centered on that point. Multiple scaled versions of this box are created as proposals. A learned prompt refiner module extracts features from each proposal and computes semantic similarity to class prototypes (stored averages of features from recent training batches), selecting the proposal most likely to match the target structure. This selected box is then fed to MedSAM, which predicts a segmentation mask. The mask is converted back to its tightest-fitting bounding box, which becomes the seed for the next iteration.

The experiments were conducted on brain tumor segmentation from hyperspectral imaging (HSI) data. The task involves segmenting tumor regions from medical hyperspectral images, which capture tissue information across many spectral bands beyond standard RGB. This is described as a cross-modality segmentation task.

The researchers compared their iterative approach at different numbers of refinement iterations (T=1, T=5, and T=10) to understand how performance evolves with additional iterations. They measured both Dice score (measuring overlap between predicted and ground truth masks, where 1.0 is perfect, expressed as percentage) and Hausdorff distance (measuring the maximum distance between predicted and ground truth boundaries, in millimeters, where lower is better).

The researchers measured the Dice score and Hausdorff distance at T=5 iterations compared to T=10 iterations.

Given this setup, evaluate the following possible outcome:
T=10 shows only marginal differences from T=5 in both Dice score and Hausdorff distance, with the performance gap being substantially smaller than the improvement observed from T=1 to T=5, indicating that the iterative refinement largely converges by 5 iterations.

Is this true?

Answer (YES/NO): YES